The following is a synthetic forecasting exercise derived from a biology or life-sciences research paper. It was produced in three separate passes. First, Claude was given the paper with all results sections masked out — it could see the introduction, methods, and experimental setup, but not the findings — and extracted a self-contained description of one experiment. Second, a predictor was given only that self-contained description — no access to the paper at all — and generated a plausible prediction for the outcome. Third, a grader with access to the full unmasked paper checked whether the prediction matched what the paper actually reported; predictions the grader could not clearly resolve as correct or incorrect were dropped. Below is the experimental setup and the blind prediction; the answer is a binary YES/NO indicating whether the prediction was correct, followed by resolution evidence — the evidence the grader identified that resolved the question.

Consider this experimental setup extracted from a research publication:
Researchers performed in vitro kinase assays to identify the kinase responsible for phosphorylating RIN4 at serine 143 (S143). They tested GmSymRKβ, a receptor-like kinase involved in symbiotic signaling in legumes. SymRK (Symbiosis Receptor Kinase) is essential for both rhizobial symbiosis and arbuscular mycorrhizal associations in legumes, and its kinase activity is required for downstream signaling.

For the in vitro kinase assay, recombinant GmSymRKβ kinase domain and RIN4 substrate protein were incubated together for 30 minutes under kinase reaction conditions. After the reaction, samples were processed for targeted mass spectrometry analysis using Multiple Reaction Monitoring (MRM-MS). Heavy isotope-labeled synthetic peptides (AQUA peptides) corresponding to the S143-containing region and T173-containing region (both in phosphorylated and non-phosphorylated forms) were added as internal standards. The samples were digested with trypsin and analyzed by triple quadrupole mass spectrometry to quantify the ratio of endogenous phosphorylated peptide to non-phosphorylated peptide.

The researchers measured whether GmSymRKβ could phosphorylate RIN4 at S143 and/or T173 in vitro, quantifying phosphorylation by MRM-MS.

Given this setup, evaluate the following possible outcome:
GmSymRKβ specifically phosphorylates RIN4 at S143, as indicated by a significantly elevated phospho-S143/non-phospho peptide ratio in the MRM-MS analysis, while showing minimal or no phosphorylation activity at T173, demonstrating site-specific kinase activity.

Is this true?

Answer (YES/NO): YES